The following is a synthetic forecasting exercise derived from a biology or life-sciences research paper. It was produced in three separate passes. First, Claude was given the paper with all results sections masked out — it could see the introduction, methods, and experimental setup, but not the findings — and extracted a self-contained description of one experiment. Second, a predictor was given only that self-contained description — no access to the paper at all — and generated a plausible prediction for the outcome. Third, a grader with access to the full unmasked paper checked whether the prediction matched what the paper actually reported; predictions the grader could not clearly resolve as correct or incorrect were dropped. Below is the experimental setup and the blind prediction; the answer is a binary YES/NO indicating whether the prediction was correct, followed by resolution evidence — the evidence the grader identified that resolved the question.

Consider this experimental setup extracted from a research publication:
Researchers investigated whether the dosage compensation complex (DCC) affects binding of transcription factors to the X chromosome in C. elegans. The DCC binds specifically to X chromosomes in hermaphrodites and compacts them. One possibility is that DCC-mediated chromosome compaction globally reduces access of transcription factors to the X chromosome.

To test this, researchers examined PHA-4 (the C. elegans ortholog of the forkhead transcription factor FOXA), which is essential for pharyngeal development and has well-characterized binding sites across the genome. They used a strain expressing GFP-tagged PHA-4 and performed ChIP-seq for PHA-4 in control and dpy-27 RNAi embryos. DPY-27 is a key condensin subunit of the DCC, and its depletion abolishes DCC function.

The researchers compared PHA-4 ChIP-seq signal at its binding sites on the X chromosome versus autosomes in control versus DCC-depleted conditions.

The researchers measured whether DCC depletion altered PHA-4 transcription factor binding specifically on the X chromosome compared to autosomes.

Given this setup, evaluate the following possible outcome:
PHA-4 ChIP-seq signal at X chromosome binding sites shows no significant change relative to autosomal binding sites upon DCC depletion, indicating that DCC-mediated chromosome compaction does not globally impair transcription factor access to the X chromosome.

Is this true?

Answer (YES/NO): YES